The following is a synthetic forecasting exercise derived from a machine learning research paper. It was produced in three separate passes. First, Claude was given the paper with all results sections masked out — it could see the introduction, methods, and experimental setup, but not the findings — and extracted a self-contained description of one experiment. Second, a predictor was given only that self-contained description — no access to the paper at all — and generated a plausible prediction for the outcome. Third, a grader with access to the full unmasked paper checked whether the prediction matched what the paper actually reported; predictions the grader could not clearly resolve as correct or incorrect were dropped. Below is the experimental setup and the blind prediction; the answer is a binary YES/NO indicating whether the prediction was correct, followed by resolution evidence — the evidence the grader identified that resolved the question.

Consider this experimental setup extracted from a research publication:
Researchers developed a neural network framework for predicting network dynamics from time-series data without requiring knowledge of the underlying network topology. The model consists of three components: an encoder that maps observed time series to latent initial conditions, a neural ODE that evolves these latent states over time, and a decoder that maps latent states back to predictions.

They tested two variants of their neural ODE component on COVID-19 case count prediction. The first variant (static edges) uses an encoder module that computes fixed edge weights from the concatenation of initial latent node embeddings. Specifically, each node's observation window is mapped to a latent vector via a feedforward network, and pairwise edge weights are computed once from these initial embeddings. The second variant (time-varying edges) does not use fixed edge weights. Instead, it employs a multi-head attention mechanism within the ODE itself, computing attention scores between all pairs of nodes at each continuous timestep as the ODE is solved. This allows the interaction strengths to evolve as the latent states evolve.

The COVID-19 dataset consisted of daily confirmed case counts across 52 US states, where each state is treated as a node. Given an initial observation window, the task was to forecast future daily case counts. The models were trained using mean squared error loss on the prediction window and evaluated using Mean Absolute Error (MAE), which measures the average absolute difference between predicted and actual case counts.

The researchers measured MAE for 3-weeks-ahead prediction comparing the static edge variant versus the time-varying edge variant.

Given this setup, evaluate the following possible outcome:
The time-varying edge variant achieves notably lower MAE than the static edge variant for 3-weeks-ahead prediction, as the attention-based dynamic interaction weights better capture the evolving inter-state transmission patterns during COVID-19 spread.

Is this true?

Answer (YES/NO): YES